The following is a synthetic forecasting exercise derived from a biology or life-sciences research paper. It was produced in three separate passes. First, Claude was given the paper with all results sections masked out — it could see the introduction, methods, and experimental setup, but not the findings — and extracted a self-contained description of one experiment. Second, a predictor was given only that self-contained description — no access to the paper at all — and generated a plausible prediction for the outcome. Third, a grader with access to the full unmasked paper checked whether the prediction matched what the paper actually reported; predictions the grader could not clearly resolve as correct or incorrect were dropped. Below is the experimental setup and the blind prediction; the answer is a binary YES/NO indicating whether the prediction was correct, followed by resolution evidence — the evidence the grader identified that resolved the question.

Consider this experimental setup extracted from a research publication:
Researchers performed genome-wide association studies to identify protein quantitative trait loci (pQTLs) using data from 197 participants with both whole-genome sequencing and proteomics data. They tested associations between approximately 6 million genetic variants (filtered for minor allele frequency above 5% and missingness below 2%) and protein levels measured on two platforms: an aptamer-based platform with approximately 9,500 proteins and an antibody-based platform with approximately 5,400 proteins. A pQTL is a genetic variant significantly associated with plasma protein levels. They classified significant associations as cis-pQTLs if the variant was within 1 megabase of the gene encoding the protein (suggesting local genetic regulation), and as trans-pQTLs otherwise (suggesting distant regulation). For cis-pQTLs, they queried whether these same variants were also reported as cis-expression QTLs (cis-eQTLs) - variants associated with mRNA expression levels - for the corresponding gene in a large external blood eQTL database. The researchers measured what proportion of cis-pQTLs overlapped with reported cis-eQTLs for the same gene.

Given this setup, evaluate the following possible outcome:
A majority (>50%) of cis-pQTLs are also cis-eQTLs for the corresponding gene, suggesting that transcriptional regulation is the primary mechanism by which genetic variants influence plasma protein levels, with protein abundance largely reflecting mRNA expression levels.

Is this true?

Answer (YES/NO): NO